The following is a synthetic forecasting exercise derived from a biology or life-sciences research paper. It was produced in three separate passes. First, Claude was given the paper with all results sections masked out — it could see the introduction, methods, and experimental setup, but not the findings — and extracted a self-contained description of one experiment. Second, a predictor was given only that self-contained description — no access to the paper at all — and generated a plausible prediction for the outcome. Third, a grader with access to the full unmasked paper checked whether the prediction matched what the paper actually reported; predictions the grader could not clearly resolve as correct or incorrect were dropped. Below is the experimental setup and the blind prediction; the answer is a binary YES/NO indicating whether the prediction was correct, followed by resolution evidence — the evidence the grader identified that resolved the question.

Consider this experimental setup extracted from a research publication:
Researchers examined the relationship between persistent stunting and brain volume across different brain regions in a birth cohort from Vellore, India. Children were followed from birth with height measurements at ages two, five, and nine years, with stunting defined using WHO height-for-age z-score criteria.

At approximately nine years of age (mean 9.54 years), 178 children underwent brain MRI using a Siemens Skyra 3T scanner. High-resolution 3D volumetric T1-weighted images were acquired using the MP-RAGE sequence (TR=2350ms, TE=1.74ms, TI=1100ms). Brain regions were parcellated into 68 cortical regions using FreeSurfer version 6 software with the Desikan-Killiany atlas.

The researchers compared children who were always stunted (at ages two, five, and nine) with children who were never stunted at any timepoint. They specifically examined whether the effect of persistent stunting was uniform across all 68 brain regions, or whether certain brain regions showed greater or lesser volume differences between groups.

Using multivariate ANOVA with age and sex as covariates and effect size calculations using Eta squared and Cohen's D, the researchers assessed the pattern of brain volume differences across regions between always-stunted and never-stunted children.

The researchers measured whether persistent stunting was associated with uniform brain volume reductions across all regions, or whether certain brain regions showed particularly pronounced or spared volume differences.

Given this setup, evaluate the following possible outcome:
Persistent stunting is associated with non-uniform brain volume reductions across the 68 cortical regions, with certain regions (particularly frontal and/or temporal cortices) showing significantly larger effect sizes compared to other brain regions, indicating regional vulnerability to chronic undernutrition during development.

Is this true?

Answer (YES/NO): NO